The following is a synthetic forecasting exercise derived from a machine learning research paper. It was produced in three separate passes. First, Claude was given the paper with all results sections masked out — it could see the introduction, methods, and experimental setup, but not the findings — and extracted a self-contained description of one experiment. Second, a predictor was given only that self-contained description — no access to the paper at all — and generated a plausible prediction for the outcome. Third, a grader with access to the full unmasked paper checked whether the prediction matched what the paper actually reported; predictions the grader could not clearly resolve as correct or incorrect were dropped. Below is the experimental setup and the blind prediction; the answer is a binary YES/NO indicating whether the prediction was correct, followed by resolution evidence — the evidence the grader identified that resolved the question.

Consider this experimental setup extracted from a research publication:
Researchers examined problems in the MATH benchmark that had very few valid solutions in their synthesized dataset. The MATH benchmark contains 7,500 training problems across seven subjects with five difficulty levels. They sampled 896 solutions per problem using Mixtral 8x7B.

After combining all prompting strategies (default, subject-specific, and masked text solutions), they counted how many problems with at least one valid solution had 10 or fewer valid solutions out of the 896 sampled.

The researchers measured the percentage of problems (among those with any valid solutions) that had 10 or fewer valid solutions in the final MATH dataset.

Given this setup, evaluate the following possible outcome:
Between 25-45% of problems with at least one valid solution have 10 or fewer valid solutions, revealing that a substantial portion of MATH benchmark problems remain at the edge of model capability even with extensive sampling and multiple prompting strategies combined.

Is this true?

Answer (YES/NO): NO